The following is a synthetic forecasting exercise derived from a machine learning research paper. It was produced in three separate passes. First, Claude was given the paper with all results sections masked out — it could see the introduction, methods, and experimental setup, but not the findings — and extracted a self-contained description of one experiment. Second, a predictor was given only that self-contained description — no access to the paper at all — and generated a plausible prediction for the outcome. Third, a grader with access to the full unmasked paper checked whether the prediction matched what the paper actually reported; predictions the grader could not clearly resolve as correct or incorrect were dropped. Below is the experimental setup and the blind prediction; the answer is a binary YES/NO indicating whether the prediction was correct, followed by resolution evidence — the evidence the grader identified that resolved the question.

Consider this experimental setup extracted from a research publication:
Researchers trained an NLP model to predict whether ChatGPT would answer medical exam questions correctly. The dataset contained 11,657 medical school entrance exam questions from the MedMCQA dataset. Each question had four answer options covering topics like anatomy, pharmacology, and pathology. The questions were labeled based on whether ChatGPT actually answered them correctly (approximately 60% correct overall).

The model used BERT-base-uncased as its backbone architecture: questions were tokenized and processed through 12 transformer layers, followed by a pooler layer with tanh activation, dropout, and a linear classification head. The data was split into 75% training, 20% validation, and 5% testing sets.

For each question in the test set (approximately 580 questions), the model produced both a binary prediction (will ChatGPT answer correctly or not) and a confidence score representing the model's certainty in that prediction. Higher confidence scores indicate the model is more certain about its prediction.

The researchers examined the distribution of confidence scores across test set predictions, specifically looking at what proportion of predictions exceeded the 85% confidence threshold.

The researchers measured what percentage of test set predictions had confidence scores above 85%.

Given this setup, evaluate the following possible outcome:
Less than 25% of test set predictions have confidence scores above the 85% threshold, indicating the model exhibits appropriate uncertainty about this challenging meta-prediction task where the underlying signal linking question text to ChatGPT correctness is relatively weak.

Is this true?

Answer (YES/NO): NO